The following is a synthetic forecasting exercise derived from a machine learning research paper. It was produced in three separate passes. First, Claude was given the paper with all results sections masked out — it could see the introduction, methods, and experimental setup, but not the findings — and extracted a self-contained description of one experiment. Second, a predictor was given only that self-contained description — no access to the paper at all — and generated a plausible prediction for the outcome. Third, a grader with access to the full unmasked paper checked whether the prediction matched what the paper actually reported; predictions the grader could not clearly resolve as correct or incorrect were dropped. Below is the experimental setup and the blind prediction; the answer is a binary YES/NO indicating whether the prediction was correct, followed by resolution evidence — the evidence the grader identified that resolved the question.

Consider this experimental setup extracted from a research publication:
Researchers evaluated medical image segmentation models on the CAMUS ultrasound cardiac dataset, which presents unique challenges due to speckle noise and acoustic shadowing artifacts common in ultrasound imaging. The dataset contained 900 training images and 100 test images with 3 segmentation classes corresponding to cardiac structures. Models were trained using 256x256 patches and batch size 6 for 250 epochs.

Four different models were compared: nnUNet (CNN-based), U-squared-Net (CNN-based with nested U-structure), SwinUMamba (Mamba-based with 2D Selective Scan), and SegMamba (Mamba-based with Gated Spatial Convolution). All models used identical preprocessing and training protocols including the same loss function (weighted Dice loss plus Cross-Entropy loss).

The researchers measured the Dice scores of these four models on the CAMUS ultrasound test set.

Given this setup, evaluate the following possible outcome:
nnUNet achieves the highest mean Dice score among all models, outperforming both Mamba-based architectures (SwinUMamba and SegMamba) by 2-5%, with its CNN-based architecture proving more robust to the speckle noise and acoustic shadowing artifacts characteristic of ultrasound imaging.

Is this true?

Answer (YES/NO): NO